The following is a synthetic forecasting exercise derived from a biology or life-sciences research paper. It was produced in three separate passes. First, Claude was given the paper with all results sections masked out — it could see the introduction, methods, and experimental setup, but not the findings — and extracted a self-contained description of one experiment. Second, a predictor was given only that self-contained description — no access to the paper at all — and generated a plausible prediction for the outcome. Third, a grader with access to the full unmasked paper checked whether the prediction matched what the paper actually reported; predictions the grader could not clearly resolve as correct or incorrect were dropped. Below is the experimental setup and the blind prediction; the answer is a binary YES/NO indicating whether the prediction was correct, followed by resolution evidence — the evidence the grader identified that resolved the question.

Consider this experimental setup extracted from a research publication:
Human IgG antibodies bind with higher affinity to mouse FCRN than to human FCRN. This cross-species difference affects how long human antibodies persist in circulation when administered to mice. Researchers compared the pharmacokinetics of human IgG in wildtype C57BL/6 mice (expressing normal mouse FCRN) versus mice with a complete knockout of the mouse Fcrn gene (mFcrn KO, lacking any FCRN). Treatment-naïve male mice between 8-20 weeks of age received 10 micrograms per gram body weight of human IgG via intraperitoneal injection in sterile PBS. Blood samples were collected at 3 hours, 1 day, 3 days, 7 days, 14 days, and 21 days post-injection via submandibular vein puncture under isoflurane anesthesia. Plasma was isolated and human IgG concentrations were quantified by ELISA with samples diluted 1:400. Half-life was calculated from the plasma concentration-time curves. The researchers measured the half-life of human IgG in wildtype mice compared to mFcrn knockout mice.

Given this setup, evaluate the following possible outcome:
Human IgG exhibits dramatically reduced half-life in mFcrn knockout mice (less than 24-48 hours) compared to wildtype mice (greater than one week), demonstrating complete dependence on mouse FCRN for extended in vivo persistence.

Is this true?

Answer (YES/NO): YES